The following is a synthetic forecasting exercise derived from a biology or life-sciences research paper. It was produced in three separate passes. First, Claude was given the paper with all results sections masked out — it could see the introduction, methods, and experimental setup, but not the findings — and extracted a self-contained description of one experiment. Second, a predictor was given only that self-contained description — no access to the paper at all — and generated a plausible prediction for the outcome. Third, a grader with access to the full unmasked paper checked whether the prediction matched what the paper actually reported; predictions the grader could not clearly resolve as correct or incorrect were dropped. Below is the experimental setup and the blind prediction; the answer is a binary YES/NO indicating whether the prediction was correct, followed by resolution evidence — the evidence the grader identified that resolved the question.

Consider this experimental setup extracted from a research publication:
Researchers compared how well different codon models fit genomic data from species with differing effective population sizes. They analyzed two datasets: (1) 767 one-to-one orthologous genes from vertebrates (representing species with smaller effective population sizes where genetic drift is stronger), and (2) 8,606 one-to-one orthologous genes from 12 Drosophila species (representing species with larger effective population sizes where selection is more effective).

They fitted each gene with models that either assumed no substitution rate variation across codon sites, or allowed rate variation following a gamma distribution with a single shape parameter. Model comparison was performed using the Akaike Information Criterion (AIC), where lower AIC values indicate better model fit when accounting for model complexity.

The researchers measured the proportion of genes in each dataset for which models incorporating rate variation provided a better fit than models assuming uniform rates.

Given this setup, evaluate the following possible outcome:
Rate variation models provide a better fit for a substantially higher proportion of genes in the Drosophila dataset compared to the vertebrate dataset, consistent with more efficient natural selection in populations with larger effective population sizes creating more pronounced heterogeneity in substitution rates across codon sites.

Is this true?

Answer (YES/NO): NO